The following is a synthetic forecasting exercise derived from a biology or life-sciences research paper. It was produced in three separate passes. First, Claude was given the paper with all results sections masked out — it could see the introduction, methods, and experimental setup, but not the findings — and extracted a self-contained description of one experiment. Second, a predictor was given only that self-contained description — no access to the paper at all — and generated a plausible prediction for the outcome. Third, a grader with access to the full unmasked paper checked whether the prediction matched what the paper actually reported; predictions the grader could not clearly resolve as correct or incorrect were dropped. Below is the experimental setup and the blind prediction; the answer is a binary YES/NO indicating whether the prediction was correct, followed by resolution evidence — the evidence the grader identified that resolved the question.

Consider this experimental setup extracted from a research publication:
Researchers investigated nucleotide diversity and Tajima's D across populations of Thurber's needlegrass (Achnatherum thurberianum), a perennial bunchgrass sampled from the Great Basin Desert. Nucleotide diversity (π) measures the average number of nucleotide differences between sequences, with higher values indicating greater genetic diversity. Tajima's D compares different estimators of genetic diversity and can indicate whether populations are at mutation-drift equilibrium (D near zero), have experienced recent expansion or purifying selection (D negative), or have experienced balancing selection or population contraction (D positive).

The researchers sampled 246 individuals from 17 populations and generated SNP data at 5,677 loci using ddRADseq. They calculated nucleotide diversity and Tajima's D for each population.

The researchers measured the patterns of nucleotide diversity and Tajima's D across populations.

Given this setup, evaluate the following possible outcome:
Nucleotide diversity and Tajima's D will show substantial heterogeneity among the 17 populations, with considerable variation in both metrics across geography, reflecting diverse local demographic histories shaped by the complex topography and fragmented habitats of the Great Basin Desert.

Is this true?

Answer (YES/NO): NO